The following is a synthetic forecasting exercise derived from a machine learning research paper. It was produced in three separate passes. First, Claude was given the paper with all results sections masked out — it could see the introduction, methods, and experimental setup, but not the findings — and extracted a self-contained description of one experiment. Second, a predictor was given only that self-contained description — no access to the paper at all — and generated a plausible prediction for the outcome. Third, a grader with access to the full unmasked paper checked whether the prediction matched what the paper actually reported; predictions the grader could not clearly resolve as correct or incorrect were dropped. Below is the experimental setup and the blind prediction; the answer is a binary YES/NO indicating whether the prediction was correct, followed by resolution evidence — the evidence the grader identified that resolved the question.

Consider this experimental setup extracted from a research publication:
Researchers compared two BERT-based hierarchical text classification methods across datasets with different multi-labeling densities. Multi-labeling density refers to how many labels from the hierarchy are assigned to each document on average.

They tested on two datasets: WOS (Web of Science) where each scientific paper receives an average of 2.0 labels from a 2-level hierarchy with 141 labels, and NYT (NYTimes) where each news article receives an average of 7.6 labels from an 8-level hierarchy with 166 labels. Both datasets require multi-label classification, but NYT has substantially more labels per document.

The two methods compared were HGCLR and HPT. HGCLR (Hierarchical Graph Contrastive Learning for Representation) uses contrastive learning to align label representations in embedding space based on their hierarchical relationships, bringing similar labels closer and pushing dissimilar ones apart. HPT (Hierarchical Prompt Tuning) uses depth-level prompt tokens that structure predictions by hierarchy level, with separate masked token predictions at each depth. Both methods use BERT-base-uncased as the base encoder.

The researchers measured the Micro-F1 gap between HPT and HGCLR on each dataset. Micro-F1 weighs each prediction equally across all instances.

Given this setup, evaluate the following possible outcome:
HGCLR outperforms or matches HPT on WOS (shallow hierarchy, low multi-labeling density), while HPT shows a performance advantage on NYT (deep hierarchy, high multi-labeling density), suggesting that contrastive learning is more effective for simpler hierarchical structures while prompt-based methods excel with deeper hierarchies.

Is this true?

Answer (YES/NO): NO